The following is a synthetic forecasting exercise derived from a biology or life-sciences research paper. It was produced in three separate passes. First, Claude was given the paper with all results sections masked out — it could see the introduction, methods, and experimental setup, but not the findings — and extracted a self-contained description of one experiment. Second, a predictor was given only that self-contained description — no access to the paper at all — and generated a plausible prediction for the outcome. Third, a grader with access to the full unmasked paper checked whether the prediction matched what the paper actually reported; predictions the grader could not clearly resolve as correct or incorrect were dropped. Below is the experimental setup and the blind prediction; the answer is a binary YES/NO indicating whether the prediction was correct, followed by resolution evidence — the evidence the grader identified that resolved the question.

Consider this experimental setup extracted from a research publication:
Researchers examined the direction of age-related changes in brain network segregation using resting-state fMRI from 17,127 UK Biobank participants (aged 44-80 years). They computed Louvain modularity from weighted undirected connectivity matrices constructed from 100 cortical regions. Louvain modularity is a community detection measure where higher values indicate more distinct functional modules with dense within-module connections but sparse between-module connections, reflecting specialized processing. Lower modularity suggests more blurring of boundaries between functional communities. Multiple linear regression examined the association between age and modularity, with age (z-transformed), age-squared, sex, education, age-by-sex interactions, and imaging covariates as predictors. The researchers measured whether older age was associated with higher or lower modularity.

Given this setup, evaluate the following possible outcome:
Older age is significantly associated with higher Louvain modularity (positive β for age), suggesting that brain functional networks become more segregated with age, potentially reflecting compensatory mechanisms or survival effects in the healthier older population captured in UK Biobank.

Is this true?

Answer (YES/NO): NO